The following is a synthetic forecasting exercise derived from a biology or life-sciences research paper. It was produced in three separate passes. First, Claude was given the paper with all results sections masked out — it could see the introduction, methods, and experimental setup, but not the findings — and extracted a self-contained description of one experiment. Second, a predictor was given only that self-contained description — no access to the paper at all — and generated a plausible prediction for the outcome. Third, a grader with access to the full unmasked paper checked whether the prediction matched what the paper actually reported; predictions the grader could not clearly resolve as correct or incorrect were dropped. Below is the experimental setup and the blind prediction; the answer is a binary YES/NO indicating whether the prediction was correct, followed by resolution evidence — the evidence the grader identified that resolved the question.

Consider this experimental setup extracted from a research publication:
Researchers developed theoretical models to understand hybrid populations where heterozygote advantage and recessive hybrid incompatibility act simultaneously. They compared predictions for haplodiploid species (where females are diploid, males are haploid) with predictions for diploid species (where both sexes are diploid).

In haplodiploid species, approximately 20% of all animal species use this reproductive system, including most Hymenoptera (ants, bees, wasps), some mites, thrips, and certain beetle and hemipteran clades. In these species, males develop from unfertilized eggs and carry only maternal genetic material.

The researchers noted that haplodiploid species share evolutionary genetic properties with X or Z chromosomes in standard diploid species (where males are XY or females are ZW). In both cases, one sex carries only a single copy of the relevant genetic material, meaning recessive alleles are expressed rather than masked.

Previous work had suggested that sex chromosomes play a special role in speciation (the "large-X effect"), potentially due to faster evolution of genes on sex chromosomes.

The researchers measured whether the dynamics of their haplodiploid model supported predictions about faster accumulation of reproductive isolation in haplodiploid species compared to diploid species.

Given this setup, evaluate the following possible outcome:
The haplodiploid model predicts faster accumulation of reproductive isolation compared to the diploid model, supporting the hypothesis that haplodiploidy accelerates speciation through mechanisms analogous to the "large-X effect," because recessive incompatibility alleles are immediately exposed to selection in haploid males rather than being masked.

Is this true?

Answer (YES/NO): YES